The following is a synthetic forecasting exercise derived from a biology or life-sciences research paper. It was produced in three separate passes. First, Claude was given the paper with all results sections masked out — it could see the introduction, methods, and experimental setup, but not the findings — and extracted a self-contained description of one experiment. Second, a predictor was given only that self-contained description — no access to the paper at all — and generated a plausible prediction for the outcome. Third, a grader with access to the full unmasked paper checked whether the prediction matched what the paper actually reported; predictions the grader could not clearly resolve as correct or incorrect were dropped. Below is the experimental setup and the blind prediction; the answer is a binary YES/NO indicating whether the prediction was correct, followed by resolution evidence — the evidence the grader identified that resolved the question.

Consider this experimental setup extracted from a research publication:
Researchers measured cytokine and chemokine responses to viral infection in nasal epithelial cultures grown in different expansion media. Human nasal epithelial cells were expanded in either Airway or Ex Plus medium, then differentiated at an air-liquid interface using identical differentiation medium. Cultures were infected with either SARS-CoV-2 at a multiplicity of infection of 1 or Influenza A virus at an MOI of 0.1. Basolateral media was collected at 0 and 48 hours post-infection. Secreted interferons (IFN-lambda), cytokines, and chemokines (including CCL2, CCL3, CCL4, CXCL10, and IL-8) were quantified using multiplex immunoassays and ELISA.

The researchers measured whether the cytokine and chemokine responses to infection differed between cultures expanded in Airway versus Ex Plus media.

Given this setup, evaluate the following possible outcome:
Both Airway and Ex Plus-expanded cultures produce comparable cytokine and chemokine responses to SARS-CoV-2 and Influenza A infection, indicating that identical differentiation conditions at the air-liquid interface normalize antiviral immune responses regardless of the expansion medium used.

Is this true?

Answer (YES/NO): YES